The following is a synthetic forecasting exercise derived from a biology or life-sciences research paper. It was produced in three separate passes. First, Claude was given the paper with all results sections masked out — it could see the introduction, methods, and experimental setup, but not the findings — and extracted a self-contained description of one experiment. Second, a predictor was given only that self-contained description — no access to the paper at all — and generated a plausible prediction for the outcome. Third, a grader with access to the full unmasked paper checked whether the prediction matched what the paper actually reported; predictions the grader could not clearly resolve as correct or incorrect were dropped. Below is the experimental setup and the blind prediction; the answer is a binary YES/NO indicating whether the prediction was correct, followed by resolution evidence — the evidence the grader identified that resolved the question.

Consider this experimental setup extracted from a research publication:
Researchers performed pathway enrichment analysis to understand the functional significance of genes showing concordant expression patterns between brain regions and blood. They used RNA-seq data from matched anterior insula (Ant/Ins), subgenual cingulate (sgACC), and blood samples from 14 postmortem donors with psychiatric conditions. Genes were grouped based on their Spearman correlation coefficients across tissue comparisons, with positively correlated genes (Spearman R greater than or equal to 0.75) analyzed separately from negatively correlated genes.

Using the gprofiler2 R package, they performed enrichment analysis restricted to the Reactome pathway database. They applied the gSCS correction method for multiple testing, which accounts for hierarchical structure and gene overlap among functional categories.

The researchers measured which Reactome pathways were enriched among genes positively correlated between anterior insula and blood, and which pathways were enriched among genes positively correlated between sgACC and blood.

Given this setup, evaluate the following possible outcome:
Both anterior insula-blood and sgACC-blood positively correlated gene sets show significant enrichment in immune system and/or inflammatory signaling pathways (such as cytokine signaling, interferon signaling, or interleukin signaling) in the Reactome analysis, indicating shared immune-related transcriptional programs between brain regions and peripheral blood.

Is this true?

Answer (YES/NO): NO